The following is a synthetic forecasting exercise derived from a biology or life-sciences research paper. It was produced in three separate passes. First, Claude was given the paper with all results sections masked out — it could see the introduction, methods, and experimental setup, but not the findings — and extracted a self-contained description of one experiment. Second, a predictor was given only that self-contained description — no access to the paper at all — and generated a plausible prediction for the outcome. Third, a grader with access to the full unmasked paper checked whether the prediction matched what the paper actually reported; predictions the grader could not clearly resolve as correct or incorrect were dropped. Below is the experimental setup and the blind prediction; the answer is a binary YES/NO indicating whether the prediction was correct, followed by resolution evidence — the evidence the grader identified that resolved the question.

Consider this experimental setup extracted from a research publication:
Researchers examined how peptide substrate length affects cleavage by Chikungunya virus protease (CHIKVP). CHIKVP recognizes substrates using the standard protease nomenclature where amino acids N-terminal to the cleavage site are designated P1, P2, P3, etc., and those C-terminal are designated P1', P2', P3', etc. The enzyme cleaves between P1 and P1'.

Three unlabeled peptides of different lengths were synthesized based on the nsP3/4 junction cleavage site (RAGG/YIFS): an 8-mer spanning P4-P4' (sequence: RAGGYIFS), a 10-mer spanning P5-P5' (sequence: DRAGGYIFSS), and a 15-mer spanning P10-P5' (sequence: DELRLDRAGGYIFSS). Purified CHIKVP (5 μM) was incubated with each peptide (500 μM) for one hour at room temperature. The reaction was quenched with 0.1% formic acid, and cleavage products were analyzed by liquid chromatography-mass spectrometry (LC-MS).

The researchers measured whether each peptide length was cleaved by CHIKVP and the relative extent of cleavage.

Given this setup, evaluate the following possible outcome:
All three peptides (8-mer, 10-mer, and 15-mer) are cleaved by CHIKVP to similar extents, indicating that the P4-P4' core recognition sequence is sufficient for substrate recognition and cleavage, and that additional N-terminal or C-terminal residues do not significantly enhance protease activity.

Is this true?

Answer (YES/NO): NO